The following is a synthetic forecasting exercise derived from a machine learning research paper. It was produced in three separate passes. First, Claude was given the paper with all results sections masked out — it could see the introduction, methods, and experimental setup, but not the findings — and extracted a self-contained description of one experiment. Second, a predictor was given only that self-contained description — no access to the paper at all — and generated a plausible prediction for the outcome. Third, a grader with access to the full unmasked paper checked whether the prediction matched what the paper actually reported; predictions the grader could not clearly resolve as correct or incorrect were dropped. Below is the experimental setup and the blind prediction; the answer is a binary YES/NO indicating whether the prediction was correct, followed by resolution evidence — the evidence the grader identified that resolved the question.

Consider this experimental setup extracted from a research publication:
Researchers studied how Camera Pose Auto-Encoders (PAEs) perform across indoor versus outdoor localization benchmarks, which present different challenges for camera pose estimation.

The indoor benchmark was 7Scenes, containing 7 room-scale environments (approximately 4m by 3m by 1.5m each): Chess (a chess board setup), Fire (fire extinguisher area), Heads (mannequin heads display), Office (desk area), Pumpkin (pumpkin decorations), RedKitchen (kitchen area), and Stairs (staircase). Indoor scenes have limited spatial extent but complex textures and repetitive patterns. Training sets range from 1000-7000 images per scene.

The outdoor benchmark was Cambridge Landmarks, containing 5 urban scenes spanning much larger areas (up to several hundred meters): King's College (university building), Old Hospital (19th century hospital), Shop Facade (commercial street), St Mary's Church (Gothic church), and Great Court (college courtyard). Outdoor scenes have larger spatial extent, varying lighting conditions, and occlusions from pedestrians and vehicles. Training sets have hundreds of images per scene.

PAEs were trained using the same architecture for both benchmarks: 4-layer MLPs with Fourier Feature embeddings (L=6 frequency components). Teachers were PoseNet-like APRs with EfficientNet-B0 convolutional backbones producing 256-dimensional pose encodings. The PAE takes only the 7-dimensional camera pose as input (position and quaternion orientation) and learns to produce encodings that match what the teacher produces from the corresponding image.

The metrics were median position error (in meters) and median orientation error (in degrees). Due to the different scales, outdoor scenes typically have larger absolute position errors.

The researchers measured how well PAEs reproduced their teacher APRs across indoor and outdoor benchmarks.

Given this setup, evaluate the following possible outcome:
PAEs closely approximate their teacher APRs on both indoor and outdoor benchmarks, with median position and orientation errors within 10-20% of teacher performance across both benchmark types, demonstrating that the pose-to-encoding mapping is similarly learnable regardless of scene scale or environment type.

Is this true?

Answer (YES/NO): NO